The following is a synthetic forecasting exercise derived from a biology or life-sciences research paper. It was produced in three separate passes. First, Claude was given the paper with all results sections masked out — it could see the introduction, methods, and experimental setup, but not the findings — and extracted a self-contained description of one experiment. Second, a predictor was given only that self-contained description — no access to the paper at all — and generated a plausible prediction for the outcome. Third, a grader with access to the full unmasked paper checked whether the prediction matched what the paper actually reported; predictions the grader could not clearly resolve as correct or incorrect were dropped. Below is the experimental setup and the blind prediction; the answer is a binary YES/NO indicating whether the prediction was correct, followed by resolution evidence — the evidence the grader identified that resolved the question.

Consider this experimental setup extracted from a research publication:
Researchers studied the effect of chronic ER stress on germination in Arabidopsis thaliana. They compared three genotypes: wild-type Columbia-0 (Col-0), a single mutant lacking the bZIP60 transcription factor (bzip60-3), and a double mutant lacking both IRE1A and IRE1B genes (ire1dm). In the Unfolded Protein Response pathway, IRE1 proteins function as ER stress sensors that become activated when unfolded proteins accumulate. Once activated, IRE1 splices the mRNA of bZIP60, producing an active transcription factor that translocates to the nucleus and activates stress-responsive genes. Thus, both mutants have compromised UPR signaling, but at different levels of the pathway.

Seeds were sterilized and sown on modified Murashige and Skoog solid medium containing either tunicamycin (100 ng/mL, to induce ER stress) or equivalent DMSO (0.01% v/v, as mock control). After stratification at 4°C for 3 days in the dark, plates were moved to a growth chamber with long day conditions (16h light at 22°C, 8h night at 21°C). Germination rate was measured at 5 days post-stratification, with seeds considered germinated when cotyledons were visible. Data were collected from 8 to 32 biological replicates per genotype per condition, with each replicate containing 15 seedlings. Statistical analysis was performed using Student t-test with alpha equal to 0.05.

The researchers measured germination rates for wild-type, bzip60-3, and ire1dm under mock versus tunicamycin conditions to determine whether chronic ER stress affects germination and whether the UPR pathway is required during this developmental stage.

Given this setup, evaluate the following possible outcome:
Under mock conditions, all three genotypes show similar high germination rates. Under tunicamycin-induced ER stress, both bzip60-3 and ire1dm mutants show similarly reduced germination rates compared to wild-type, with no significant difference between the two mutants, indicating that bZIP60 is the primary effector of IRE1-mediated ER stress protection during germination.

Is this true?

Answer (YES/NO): NO